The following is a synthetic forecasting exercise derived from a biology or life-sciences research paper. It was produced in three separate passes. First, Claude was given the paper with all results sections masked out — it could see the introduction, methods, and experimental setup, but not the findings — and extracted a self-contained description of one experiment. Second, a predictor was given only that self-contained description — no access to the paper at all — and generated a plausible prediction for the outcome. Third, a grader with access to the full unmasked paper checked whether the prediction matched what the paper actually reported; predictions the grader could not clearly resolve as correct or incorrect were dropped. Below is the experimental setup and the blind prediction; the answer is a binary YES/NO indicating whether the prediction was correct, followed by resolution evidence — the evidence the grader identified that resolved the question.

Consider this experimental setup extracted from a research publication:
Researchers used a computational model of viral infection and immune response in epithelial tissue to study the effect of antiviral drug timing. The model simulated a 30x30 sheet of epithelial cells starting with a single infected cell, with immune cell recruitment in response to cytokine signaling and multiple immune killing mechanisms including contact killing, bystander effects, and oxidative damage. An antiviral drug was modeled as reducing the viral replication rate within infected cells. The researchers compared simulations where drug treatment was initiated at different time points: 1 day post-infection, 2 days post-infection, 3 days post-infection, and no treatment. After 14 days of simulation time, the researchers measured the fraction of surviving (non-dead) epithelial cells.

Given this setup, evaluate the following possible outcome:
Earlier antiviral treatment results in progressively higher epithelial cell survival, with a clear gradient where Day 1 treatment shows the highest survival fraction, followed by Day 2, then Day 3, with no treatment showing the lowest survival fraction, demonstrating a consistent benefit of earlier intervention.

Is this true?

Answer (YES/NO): YES